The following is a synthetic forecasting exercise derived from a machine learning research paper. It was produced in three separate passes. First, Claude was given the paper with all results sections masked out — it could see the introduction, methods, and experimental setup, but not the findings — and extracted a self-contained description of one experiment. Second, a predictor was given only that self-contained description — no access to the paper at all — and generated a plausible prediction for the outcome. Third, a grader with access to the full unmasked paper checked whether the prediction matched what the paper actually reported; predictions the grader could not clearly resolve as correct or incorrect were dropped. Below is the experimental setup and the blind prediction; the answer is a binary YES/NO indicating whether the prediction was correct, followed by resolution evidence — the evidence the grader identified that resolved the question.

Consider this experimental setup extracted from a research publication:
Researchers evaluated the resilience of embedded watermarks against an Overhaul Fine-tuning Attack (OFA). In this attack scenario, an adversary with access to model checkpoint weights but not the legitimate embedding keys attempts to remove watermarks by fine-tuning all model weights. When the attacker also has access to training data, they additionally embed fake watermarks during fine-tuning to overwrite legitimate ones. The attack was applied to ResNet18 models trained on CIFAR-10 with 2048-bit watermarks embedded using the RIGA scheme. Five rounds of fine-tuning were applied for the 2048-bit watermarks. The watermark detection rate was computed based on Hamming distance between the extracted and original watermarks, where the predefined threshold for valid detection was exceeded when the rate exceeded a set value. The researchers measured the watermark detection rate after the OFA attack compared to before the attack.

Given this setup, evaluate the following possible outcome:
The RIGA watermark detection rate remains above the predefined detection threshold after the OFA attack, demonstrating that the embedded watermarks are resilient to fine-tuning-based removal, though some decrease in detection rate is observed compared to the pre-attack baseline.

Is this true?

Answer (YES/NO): YES